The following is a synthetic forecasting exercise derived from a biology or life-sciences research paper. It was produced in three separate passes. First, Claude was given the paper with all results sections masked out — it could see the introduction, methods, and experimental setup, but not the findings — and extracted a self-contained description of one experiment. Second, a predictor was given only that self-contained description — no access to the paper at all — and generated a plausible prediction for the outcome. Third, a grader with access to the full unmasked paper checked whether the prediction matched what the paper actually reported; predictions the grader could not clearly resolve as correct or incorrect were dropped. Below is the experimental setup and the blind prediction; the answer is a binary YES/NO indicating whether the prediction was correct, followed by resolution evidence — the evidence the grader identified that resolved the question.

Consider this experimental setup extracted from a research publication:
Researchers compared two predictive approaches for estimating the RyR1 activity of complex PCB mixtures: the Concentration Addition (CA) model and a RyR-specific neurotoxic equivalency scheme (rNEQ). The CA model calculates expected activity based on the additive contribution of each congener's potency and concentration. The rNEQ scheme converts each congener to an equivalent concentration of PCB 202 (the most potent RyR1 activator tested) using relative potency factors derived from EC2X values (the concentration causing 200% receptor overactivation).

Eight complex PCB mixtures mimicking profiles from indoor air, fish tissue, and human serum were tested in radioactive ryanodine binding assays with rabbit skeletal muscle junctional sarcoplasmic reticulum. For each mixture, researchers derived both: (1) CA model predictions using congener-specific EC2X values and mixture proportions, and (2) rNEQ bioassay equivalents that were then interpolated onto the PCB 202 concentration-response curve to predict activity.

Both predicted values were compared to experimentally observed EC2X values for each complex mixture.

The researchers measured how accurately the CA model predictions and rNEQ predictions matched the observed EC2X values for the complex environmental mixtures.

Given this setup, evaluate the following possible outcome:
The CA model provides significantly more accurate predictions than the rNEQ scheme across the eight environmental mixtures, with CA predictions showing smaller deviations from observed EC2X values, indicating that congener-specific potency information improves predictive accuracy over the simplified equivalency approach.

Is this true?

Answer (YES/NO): NO